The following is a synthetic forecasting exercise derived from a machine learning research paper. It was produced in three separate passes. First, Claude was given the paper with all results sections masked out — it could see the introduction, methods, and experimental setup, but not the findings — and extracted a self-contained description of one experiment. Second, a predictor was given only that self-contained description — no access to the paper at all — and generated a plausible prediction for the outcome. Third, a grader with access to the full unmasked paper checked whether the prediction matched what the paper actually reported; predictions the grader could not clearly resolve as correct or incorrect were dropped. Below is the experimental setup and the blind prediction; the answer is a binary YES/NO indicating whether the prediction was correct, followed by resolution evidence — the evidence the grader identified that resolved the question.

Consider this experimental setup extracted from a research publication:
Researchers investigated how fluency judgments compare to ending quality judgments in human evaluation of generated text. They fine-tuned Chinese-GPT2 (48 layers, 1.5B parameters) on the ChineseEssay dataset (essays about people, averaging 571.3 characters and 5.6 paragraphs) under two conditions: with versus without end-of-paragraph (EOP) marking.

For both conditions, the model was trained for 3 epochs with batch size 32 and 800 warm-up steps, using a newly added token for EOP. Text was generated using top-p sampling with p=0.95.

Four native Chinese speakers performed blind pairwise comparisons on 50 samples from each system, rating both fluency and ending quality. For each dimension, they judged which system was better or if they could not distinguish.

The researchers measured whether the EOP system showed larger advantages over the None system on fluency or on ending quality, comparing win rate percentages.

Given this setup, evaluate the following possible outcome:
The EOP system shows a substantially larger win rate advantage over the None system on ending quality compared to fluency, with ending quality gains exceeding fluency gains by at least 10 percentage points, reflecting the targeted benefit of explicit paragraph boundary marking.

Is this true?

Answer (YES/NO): YES